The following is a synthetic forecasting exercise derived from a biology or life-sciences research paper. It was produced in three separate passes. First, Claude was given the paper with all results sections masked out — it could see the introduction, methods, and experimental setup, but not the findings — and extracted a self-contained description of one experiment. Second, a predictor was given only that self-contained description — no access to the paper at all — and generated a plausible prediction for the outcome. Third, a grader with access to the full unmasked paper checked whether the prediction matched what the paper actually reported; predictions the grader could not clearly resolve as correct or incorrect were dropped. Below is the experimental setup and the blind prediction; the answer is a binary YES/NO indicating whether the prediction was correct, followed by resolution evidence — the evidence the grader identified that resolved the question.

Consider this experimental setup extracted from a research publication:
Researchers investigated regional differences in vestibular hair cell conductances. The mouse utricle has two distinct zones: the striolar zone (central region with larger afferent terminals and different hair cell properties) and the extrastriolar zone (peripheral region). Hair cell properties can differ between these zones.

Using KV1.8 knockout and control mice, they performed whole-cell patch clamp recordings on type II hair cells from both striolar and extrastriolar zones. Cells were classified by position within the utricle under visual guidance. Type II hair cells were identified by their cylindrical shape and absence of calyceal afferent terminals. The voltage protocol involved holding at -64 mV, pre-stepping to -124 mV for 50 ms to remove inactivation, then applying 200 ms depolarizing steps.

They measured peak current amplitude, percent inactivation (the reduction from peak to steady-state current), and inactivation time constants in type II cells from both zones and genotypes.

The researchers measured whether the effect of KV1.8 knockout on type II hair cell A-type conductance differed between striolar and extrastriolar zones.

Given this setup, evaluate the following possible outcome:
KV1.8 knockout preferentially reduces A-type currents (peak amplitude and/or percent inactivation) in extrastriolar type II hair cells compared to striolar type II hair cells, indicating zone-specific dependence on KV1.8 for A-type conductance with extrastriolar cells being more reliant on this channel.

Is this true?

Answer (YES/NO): NO